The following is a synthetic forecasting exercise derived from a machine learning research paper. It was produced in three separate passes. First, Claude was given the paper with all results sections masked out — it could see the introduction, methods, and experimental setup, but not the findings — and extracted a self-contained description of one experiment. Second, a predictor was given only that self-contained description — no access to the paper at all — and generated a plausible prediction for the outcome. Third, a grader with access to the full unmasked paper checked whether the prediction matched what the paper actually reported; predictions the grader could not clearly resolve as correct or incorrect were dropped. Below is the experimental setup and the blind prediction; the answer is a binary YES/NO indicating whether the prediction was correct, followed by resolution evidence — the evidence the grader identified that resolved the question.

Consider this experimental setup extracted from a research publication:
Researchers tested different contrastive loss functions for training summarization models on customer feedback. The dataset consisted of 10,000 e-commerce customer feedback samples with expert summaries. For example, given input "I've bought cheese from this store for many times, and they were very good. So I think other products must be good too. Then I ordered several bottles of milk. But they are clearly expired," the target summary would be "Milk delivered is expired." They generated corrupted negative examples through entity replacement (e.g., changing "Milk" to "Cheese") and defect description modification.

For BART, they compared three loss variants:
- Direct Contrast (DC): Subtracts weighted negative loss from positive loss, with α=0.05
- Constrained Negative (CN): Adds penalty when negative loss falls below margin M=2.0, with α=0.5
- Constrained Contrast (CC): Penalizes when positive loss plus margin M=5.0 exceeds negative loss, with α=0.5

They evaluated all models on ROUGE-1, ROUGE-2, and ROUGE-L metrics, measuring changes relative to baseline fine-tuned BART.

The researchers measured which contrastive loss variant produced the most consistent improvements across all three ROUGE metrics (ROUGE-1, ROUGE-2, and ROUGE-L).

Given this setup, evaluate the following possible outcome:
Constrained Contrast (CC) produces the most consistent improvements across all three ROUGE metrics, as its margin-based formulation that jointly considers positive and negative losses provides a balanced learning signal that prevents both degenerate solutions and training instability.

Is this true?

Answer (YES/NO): YES